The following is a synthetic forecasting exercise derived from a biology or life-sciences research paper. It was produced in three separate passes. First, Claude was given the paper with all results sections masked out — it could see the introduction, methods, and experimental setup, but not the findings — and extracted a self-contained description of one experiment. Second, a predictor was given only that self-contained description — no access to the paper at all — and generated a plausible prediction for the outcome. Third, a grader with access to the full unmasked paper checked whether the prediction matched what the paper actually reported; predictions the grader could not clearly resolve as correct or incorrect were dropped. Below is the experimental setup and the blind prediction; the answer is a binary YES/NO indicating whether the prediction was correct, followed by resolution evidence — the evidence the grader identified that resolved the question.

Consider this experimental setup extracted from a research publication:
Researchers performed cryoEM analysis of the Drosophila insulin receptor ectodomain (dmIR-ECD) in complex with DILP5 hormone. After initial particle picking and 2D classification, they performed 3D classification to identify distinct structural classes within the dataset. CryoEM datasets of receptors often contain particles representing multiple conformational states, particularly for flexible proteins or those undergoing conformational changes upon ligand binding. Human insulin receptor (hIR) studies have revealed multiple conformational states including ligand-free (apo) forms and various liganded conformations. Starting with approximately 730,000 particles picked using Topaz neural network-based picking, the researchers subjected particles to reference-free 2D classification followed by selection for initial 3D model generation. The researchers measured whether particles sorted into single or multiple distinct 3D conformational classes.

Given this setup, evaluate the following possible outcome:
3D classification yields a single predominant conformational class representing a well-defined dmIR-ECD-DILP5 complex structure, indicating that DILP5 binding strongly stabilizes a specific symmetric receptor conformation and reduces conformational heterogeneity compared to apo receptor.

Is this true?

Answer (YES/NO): NO